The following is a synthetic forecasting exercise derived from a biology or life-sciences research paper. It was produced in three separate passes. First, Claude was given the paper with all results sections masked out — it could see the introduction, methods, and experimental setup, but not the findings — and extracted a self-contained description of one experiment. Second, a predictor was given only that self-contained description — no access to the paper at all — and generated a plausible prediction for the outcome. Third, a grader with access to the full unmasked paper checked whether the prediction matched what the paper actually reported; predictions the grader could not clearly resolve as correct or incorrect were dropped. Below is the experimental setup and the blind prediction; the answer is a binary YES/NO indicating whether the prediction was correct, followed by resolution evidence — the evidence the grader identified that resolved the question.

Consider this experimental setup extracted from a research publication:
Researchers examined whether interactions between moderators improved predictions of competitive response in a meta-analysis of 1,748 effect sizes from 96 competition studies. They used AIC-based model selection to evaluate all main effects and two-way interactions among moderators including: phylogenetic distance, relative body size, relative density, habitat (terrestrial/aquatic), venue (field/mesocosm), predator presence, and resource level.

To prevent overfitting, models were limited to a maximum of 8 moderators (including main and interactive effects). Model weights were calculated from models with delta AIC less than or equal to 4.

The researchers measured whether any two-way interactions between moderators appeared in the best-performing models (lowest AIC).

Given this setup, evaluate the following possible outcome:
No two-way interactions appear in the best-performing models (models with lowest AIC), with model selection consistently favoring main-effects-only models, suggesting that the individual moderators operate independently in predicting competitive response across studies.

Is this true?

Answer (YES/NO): NO